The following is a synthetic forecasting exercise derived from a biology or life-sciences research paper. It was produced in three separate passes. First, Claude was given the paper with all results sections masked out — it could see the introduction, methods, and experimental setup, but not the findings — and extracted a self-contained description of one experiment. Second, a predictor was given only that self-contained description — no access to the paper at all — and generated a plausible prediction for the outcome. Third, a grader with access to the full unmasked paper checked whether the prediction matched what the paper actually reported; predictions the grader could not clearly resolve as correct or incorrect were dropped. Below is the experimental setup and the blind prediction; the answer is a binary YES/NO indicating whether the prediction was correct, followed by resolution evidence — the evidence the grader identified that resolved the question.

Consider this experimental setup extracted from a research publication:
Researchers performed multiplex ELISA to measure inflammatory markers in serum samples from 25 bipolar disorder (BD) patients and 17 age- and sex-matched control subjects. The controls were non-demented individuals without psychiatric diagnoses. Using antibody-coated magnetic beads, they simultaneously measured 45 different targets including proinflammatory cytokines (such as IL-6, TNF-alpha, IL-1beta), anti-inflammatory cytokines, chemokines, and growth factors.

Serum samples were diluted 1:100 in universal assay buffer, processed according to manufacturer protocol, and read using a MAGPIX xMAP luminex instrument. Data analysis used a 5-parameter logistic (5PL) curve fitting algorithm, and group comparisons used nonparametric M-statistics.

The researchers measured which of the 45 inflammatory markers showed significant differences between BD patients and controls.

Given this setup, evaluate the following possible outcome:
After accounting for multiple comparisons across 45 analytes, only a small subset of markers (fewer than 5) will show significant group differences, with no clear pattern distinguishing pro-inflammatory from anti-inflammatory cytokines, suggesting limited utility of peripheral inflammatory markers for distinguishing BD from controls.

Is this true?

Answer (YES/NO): NO